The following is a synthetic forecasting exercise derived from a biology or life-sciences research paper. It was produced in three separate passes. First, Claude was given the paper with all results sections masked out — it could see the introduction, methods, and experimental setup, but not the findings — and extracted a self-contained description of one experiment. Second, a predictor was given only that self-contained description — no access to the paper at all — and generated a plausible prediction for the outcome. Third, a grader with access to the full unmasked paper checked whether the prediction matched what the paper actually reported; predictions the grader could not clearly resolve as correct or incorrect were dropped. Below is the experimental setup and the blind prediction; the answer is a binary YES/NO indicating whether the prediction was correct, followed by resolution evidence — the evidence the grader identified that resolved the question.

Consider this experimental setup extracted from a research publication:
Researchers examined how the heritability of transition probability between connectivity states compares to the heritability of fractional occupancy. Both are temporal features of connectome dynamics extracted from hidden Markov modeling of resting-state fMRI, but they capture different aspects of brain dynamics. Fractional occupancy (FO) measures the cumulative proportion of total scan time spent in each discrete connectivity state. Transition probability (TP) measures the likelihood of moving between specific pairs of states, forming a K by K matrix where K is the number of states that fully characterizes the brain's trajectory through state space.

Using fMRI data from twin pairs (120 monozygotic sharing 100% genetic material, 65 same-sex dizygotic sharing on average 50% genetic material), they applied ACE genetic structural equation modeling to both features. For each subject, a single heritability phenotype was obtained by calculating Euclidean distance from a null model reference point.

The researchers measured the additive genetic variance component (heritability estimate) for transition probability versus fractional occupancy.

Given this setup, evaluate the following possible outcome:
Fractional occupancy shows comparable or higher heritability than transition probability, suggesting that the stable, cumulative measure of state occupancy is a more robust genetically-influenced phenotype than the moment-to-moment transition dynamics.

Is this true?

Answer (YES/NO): NO